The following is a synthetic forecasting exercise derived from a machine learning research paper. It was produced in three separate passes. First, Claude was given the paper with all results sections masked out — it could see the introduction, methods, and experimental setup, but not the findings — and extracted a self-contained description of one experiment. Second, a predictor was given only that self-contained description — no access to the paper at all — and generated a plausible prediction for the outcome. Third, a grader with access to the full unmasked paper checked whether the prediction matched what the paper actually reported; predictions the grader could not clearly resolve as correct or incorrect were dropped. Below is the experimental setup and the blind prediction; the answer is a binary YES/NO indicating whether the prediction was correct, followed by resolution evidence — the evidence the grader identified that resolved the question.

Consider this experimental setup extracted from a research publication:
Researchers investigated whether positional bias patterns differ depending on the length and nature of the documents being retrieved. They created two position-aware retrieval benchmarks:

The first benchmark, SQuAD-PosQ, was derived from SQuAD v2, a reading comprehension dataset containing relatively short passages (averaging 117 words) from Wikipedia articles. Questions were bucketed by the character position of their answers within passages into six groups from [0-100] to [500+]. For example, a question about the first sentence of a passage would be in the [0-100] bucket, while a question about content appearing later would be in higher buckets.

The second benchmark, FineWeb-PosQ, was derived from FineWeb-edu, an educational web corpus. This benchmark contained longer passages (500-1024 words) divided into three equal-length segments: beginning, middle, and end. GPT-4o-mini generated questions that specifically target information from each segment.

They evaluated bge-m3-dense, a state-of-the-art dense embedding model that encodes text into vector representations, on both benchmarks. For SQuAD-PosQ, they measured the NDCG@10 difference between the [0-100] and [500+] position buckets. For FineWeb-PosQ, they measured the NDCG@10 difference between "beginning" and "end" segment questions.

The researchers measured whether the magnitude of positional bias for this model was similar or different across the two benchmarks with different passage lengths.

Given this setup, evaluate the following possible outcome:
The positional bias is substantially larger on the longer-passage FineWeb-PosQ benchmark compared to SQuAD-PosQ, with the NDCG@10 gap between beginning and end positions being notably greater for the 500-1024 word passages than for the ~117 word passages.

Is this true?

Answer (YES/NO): NO